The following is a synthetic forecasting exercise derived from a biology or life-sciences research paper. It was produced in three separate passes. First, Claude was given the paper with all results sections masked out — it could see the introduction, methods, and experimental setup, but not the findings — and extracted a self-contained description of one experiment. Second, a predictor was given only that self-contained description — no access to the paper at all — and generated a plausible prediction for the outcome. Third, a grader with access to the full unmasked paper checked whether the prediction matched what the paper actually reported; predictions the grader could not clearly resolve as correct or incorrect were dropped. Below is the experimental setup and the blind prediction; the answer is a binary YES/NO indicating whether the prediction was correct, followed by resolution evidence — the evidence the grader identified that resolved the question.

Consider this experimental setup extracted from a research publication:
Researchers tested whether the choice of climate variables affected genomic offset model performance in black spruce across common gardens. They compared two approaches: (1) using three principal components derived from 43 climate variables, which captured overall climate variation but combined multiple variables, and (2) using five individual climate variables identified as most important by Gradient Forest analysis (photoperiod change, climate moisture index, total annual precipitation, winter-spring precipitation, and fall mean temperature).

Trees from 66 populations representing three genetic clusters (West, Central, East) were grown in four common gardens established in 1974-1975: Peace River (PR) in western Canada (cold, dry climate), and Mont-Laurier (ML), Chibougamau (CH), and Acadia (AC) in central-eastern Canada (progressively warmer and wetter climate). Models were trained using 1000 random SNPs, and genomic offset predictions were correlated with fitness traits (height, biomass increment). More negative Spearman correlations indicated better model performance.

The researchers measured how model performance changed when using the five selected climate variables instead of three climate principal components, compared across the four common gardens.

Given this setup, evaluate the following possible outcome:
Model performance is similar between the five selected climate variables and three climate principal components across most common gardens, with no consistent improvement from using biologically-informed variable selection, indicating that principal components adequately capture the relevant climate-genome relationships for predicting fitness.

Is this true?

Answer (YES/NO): NO